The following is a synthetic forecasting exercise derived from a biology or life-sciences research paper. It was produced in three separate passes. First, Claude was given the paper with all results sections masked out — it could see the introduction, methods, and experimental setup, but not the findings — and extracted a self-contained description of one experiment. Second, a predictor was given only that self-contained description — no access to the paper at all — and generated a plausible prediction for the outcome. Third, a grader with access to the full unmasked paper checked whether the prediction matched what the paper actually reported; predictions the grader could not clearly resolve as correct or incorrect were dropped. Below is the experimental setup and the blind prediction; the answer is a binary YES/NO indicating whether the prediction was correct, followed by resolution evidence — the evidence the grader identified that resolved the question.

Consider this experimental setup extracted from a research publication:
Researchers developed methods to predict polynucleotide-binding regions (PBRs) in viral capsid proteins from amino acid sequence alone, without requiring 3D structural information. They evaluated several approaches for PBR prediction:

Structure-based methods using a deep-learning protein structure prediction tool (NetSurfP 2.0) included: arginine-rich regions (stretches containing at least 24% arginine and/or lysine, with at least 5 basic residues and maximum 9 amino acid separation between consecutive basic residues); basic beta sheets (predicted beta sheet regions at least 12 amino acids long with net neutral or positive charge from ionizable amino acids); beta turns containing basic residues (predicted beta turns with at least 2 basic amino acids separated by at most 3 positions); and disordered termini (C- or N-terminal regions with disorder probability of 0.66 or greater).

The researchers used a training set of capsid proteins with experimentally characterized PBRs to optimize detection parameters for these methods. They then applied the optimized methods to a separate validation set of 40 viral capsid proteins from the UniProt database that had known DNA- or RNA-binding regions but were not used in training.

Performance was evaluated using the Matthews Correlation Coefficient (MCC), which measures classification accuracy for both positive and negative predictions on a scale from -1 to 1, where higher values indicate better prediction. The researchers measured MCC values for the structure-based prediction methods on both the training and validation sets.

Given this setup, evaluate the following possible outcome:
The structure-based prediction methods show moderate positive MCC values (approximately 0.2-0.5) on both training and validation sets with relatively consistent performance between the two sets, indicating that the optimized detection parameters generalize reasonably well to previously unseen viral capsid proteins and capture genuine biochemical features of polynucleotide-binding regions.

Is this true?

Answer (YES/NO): YES